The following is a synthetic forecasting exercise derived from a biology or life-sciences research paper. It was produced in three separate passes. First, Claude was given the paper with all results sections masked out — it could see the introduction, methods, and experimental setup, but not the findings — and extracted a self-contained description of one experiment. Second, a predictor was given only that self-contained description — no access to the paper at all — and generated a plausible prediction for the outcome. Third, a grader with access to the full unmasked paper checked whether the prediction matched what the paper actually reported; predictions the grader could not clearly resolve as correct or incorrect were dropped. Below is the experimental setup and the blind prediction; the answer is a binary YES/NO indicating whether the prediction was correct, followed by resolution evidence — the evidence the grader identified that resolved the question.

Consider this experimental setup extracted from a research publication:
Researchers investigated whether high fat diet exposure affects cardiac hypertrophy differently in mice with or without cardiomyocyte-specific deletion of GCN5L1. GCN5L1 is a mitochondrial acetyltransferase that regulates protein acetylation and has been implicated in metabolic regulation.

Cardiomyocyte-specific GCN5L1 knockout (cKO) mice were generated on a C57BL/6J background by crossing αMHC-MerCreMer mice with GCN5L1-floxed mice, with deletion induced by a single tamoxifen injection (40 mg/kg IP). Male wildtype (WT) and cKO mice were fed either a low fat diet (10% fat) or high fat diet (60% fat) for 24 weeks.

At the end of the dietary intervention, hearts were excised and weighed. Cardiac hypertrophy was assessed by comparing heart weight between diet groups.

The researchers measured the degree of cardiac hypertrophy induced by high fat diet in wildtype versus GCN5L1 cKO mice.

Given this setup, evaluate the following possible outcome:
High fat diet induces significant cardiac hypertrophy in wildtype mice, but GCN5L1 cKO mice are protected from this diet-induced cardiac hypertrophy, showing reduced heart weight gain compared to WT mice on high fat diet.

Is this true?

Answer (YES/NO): NO